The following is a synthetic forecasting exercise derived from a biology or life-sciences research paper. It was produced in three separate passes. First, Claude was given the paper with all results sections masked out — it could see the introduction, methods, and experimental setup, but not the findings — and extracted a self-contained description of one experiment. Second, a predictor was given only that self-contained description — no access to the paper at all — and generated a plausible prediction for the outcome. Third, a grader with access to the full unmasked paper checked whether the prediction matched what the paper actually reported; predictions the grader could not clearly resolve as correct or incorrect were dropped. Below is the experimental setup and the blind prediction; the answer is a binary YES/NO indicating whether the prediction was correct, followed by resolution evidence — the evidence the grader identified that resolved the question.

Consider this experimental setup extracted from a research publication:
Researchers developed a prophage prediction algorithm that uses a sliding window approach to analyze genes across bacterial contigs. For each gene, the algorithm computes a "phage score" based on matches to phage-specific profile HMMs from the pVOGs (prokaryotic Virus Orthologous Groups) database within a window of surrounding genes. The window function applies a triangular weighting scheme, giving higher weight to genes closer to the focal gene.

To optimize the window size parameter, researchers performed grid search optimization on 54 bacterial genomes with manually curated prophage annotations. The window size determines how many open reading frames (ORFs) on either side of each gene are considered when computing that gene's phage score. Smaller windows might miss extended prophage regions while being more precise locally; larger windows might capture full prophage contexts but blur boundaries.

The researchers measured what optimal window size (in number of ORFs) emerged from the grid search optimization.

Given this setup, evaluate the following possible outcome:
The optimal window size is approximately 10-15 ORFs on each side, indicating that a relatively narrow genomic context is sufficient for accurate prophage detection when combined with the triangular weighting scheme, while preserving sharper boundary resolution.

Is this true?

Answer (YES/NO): NO